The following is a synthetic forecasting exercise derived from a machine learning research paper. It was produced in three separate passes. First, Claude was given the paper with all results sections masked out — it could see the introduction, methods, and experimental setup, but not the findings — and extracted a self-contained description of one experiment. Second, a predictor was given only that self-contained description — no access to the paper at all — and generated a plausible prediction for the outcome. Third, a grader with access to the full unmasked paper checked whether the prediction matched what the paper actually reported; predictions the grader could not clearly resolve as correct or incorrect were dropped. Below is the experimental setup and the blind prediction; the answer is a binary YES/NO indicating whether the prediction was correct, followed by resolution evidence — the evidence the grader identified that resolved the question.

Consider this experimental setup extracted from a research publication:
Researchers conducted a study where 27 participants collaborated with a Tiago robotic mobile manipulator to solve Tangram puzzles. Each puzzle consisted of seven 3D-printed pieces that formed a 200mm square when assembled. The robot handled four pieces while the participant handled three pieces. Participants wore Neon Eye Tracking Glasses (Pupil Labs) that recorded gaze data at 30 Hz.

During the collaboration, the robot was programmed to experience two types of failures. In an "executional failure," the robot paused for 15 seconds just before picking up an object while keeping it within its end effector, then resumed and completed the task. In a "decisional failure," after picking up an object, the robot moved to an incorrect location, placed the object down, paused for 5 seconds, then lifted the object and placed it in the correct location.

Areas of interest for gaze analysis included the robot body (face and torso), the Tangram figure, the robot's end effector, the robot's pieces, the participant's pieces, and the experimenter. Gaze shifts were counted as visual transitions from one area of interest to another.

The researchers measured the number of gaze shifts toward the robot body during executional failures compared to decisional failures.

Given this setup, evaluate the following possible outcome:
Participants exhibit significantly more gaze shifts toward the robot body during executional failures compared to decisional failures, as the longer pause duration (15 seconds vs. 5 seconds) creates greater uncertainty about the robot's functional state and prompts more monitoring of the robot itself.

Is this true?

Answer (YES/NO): YES